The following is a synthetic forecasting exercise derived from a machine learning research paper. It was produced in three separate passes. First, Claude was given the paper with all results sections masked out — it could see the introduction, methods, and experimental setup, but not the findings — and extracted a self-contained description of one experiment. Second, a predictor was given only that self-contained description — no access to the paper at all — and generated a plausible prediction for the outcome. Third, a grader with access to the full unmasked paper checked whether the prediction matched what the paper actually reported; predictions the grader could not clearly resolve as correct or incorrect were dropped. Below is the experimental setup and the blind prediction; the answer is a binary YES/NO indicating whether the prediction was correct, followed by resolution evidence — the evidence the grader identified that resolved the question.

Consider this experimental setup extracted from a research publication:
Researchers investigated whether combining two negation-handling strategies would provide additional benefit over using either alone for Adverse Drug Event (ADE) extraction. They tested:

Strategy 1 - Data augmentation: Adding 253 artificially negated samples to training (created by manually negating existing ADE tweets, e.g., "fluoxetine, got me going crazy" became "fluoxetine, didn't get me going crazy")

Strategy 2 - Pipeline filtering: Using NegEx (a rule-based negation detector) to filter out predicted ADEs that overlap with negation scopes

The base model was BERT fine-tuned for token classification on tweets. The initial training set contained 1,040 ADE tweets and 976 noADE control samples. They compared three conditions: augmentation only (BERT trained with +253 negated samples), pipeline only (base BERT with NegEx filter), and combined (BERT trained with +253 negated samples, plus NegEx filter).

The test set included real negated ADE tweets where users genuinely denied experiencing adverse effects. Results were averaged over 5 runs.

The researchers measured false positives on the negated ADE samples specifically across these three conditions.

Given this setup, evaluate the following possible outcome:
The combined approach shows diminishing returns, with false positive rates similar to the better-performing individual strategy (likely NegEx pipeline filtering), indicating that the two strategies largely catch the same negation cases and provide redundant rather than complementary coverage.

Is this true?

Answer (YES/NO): NO